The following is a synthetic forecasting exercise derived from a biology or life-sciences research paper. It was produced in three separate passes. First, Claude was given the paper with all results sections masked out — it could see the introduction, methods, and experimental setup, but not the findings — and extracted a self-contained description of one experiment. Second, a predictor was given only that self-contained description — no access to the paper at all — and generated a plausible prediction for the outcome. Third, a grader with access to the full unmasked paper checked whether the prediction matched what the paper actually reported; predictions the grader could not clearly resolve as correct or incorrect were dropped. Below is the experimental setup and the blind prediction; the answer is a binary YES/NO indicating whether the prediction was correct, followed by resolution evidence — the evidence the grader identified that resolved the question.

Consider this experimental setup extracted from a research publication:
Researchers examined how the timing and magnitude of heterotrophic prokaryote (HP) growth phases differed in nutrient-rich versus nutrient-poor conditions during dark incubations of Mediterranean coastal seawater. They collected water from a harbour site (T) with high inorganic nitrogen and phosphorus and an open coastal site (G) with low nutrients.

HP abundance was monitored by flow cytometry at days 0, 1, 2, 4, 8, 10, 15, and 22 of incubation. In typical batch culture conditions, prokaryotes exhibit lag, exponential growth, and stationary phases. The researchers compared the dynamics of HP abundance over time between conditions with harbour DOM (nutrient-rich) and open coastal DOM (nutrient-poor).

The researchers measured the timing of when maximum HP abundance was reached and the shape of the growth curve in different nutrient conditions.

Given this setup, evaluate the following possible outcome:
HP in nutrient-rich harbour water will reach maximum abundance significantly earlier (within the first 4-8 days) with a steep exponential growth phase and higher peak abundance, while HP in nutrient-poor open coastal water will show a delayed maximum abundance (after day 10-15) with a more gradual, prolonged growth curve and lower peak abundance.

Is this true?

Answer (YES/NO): NO